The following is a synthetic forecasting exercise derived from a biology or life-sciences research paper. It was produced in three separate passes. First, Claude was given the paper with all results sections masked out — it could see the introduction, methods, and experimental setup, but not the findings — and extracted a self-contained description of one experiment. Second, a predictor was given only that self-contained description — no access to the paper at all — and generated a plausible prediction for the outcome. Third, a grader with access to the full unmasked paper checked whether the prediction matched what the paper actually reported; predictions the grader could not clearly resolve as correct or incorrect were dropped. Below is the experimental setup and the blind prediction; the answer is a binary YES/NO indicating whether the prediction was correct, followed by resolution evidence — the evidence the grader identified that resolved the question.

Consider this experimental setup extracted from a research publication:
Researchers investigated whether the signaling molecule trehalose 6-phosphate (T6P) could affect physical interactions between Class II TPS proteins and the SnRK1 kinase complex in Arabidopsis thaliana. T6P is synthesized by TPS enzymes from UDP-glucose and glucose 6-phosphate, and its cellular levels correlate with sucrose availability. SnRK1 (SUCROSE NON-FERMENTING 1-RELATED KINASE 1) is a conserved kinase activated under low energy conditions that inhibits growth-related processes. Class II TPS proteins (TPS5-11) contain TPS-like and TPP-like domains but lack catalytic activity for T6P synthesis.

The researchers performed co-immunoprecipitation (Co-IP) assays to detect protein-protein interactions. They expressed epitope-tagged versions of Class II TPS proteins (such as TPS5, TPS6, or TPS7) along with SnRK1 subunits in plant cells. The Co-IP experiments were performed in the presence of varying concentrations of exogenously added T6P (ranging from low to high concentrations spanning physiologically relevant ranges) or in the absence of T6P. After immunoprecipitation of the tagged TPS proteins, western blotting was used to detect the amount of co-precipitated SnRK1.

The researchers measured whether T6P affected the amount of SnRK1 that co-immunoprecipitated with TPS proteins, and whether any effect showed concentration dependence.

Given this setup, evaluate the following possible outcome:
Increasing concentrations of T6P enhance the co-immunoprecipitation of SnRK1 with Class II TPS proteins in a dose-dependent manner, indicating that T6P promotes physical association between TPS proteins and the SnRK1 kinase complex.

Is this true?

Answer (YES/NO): YES